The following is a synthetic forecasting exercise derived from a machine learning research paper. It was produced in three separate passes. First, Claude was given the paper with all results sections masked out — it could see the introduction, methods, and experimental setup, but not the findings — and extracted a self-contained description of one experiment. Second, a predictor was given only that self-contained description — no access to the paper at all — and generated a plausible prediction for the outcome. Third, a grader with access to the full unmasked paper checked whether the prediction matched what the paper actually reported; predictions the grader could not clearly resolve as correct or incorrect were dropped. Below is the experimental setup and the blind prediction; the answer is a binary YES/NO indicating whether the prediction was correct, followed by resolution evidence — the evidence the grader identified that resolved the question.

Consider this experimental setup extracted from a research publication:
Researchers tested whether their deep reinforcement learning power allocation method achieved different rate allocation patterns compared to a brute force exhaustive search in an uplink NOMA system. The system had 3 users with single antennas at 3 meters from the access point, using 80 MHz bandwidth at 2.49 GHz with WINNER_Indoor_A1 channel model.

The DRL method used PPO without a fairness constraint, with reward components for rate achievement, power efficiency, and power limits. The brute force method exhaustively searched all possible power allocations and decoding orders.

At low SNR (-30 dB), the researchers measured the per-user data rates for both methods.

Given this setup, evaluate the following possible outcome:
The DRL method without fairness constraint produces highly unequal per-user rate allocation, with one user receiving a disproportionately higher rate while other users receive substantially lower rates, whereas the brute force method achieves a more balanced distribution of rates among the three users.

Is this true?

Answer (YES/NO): NO